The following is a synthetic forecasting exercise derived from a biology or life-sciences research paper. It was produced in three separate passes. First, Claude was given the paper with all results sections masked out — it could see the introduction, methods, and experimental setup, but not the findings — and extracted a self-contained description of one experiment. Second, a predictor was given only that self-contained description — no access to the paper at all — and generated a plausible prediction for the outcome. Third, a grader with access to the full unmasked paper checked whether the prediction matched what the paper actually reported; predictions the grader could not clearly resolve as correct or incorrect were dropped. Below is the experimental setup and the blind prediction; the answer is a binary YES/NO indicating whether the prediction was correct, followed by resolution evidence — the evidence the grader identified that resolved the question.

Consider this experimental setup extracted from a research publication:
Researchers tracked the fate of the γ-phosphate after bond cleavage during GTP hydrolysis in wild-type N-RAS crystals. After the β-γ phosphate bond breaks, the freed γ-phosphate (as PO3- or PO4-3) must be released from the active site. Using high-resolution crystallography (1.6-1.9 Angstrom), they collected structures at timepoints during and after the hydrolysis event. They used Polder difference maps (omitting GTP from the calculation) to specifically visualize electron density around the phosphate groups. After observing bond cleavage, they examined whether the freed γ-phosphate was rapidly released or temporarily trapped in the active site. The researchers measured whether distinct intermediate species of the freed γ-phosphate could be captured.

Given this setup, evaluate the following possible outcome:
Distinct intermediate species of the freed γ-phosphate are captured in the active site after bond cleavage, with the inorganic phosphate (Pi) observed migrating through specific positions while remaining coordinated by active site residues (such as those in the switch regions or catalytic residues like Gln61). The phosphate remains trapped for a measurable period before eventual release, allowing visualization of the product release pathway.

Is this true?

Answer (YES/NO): YES